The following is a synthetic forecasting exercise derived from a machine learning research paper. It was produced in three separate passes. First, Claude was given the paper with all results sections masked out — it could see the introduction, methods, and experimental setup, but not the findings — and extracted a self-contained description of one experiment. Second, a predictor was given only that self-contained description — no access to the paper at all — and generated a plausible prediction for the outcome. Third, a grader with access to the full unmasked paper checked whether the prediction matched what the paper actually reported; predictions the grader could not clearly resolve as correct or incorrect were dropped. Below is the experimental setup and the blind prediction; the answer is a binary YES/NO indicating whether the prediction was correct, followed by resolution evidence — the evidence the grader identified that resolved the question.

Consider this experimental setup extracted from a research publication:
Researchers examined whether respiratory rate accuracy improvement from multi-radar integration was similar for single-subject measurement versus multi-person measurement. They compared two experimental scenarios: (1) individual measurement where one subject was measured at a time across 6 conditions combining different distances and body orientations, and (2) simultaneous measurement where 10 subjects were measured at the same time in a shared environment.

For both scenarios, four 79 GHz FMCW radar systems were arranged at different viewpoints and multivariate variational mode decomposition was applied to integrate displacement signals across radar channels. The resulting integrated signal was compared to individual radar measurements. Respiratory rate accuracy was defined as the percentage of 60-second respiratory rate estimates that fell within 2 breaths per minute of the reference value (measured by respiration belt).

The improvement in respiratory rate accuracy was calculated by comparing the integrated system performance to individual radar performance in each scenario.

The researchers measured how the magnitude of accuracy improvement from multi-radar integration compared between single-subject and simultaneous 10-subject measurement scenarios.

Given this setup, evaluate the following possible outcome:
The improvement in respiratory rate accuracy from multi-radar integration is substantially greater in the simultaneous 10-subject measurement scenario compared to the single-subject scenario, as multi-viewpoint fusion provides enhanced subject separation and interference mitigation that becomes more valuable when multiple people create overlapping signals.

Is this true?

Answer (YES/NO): NO